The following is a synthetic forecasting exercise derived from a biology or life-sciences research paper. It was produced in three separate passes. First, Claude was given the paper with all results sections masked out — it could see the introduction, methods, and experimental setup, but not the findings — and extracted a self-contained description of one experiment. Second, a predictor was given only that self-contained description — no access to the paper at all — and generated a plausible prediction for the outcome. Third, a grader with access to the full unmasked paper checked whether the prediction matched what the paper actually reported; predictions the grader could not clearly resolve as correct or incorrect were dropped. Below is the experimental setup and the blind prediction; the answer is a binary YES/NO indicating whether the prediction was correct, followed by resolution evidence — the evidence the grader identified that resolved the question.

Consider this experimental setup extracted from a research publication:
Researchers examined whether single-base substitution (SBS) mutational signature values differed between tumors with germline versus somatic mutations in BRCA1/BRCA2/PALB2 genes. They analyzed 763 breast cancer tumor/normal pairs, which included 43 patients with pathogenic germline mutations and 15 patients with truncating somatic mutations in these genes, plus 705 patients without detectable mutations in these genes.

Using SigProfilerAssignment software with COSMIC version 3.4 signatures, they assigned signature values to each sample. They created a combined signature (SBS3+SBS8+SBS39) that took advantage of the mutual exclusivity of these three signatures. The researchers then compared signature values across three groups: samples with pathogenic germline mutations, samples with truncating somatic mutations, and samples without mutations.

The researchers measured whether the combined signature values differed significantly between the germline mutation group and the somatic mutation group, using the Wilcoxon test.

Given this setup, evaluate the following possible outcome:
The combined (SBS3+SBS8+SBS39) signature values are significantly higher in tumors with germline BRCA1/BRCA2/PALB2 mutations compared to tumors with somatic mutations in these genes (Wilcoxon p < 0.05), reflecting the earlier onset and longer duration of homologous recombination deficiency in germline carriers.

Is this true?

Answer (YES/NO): NO